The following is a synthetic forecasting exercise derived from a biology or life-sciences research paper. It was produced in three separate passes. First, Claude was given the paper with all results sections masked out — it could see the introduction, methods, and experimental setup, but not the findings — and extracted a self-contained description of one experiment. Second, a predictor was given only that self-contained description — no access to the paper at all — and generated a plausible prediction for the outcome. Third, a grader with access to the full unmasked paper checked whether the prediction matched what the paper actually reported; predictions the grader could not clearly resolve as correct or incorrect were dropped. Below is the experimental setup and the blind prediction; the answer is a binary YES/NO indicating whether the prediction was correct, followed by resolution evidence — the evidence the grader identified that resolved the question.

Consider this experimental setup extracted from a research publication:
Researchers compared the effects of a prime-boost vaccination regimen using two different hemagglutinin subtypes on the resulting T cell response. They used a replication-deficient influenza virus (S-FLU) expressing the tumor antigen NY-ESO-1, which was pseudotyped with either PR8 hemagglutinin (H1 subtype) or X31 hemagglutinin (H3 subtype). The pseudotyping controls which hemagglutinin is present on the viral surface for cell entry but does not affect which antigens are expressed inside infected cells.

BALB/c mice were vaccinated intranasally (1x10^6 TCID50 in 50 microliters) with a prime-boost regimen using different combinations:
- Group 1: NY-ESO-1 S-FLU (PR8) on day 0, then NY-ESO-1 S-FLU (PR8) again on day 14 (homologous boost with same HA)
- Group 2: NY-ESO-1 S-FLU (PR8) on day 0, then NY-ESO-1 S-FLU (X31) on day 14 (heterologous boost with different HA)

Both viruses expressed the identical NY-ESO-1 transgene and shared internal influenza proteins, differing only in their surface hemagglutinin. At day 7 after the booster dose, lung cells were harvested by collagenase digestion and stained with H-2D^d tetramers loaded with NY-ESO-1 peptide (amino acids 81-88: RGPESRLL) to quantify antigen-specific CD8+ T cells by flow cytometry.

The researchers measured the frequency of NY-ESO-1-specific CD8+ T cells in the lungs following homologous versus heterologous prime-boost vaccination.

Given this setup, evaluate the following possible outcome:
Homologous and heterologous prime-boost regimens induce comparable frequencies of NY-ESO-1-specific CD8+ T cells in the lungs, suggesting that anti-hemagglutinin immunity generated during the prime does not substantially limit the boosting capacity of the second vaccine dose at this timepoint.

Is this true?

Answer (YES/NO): NO